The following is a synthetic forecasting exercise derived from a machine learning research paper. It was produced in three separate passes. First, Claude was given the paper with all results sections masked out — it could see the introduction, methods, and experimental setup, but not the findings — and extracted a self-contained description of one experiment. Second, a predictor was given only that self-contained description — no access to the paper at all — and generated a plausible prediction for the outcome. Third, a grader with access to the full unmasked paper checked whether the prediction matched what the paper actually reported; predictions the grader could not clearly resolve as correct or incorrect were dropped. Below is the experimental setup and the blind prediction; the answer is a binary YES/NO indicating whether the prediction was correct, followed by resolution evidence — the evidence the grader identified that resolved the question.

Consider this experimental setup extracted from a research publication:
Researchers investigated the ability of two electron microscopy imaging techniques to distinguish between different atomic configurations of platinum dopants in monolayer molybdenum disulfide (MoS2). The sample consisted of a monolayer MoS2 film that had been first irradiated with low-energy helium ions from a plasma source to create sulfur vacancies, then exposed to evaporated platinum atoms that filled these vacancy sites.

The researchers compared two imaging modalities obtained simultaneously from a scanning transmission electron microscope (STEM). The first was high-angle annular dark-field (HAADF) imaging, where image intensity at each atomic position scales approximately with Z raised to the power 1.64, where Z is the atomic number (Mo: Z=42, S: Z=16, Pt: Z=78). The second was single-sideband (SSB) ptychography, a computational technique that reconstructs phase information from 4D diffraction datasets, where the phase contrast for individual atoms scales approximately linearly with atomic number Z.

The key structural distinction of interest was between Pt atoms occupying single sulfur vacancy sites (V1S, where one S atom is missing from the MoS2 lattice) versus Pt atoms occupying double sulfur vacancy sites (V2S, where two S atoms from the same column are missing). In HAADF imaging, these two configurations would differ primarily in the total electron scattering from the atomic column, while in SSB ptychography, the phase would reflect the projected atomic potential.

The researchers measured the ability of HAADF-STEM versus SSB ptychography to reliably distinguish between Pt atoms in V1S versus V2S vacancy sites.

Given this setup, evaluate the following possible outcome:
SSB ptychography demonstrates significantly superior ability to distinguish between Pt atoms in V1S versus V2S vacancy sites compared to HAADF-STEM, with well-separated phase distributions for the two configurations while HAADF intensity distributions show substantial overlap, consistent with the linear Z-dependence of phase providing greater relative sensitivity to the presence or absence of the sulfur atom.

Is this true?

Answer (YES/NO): YES